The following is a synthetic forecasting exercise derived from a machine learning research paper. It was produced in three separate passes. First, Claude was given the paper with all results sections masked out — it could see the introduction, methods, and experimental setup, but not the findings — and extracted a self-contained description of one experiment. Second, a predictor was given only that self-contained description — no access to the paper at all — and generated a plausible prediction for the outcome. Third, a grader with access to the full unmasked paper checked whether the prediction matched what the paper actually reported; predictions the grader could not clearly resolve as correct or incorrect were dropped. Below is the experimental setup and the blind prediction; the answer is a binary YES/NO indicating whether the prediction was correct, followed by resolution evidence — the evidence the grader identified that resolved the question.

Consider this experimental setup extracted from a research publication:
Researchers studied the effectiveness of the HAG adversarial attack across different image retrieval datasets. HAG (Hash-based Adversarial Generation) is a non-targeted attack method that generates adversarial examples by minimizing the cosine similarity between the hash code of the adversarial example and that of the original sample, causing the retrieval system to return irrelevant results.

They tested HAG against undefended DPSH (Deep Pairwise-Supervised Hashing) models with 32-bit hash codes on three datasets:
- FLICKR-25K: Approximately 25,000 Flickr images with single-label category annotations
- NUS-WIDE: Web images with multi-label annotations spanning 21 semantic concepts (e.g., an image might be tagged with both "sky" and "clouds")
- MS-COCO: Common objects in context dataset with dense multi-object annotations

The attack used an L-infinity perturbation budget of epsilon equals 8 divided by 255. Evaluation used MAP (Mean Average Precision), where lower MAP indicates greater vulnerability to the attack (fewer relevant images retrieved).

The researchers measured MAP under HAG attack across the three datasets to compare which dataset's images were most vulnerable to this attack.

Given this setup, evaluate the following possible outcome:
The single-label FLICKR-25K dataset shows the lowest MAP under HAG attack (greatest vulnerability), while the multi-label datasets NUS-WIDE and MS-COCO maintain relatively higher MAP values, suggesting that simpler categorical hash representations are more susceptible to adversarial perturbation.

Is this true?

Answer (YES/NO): NO